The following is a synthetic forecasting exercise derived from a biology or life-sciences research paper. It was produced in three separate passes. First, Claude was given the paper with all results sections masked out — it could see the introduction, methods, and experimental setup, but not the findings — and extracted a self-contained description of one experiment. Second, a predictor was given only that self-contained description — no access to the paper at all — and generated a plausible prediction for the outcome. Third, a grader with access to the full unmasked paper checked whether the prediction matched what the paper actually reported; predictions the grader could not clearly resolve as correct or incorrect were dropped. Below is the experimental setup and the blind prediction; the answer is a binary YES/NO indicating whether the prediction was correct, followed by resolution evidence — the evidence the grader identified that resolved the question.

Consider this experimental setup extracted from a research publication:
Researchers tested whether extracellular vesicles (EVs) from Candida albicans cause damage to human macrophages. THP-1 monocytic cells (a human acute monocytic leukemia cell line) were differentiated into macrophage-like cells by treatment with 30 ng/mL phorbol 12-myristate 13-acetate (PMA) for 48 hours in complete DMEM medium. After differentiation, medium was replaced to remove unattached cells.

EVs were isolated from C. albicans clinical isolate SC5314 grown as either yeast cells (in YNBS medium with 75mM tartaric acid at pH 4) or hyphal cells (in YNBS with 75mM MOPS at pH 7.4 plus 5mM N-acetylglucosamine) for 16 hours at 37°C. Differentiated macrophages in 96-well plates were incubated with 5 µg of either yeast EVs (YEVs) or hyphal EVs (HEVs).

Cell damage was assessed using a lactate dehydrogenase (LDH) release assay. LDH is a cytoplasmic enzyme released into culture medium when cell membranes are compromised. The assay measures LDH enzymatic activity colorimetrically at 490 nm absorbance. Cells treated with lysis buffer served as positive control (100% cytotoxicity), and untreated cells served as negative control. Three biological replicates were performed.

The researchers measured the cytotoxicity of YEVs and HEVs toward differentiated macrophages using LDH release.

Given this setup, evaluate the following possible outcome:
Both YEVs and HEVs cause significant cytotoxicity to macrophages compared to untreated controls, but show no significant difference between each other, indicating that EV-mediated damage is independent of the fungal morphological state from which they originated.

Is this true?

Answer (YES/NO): NO